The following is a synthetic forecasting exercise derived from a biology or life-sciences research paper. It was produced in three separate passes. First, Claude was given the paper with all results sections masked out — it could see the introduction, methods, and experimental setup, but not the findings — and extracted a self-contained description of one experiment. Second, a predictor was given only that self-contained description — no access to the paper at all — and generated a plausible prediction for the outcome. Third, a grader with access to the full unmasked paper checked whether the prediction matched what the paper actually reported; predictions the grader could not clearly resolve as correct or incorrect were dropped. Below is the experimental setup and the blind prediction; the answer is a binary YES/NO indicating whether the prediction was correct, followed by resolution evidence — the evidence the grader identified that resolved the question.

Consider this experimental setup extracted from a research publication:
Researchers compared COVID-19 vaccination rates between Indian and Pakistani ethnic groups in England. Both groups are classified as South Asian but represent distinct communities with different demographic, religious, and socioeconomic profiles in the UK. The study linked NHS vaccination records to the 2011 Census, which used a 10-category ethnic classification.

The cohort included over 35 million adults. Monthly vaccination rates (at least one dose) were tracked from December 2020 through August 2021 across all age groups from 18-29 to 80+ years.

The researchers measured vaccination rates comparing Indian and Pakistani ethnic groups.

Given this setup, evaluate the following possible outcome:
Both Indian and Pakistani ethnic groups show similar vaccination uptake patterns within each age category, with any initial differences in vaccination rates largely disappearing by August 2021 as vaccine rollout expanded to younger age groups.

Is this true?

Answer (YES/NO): NO